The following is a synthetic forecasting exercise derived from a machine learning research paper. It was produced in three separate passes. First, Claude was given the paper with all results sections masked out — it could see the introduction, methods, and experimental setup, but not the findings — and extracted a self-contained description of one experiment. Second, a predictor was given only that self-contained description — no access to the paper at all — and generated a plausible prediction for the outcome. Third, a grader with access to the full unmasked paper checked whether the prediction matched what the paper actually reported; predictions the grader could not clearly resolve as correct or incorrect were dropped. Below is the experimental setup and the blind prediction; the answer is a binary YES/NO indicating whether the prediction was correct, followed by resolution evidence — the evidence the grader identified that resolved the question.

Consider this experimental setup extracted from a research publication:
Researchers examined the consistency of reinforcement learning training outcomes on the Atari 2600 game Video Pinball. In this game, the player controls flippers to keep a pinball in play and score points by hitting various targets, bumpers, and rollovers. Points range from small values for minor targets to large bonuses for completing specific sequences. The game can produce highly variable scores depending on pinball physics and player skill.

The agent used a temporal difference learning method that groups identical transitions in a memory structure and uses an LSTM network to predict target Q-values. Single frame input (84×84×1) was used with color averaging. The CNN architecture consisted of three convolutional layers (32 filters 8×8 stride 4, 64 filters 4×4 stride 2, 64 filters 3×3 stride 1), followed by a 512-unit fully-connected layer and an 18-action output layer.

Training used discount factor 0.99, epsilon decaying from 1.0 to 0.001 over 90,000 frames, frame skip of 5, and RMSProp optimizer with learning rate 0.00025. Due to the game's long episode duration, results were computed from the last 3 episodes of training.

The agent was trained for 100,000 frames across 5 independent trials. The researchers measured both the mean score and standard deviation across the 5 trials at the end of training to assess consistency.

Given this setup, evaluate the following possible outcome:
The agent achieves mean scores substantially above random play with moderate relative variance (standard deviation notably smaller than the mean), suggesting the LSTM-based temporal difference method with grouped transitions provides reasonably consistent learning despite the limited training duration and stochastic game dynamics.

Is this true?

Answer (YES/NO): NO